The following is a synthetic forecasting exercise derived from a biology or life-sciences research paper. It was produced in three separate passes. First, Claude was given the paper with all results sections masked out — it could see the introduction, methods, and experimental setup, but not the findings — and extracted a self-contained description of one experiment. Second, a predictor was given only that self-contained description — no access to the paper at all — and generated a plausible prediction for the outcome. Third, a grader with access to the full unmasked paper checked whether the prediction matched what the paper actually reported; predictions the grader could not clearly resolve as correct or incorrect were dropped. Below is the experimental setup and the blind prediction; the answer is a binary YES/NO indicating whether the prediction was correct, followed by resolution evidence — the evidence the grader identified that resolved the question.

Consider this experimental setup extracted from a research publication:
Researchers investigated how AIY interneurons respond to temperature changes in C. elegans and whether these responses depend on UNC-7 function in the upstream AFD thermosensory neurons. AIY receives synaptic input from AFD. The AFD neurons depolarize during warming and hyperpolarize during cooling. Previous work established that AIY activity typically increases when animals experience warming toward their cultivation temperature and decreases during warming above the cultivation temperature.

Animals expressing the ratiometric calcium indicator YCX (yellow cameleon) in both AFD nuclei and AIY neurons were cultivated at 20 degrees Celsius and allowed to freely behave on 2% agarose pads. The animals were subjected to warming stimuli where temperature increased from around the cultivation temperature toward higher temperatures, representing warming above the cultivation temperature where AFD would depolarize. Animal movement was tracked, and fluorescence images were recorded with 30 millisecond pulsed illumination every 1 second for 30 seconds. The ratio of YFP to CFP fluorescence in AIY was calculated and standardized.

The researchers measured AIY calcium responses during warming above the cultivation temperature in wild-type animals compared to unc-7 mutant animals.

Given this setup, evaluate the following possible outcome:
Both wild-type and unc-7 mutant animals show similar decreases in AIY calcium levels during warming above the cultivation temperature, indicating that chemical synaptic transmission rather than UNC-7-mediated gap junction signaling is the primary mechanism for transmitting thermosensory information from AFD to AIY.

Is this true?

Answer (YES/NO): YES